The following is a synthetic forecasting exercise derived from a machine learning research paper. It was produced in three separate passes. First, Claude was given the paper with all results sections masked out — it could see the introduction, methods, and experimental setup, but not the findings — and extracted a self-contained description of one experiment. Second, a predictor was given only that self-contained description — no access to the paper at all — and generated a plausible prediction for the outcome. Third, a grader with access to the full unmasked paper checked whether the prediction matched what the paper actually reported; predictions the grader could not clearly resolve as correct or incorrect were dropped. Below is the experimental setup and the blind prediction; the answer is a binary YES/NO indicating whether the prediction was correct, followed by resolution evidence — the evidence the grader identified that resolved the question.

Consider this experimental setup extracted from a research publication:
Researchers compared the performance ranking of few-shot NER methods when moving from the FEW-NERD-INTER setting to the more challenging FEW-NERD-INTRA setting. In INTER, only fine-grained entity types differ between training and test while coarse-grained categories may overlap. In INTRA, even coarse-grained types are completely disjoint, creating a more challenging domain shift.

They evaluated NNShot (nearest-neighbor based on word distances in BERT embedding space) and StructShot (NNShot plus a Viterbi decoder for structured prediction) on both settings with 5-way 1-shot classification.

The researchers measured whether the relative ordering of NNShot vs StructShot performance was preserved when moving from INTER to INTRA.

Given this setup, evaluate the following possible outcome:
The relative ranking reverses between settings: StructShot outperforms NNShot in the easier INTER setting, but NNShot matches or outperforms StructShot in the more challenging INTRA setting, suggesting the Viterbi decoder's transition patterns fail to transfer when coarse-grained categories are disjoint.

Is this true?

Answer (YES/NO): NO